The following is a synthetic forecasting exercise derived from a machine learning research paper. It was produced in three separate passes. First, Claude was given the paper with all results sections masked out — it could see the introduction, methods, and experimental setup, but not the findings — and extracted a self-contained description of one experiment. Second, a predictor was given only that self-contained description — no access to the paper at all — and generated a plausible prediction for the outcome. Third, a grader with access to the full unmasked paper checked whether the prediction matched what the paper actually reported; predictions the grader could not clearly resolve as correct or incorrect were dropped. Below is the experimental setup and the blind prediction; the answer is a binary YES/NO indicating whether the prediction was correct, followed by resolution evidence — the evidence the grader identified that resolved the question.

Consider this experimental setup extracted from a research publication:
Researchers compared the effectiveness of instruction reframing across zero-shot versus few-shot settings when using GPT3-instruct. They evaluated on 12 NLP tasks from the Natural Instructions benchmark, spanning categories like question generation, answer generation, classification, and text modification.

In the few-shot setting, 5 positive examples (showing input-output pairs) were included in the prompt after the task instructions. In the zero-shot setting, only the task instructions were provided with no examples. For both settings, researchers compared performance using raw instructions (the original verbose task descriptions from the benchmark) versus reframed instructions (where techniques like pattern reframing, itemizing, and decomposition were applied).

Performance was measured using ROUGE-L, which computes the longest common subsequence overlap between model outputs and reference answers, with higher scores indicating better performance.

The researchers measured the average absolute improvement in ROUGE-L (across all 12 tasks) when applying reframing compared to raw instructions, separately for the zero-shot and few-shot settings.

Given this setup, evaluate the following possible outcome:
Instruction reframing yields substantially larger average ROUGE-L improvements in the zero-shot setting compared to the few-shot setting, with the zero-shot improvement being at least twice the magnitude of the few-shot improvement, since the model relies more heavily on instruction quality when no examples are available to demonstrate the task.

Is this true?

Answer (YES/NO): NO